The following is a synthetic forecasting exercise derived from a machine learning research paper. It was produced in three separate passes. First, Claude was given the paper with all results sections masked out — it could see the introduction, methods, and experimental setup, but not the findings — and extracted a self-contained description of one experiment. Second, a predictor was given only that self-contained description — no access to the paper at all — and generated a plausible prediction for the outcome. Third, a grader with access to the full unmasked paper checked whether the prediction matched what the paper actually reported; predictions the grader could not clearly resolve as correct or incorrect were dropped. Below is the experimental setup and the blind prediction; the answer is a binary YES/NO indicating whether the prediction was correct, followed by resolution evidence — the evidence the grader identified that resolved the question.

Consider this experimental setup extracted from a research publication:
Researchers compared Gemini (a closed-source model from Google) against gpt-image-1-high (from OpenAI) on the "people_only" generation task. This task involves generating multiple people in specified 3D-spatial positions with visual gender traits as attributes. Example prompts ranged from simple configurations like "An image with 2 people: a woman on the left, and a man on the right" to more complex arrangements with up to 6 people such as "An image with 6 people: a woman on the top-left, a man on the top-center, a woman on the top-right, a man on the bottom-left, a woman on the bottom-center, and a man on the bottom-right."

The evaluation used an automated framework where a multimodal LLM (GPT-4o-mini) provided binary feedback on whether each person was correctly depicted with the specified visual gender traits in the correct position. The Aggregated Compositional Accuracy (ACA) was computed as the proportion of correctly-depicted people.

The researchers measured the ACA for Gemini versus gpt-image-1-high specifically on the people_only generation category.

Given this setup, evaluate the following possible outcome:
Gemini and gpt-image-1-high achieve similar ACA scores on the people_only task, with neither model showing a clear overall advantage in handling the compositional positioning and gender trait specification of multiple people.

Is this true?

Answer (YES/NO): NO